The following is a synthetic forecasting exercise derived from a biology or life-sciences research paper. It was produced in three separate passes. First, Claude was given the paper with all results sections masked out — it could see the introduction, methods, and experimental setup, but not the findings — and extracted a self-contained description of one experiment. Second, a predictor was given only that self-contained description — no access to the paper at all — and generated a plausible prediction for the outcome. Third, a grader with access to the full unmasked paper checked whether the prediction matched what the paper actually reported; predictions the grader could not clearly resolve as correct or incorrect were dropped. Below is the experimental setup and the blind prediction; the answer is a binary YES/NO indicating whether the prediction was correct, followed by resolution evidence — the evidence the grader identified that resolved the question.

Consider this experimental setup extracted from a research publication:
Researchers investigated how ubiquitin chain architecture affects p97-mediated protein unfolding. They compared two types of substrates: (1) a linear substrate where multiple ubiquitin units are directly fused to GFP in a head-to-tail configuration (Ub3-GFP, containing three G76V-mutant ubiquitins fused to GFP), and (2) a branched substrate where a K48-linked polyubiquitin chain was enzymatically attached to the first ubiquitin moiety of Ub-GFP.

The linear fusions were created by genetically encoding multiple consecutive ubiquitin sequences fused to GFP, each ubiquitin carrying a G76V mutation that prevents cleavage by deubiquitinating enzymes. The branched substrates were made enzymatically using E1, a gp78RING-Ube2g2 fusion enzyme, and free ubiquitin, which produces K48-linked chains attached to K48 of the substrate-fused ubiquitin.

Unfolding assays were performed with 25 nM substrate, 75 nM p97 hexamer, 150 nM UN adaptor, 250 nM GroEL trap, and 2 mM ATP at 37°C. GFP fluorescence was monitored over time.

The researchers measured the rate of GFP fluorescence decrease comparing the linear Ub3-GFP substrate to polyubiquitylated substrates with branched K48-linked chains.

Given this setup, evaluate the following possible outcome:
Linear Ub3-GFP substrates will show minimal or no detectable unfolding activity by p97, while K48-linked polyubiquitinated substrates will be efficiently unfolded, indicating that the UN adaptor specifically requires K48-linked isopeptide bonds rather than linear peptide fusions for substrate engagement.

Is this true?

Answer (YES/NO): NO